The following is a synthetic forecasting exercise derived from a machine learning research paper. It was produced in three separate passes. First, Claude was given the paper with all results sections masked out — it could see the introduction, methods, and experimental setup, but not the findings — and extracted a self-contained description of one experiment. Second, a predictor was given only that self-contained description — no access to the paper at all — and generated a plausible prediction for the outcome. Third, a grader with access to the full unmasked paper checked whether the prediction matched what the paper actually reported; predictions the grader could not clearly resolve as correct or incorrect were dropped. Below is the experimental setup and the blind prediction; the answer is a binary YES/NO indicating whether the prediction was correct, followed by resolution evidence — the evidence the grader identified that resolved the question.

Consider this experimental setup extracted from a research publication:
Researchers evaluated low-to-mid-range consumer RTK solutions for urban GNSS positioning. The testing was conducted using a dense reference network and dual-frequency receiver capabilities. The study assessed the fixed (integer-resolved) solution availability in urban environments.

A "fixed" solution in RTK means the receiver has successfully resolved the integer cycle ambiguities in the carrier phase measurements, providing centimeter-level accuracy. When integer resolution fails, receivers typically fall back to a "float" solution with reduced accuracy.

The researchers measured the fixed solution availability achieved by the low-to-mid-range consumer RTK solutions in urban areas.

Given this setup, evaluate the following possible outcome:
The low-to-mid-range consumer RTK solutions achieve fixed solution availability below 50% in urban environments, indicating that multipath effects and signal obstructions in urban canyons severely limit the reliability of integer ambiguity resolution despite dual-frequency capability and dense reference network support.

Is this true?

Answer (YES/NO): YES